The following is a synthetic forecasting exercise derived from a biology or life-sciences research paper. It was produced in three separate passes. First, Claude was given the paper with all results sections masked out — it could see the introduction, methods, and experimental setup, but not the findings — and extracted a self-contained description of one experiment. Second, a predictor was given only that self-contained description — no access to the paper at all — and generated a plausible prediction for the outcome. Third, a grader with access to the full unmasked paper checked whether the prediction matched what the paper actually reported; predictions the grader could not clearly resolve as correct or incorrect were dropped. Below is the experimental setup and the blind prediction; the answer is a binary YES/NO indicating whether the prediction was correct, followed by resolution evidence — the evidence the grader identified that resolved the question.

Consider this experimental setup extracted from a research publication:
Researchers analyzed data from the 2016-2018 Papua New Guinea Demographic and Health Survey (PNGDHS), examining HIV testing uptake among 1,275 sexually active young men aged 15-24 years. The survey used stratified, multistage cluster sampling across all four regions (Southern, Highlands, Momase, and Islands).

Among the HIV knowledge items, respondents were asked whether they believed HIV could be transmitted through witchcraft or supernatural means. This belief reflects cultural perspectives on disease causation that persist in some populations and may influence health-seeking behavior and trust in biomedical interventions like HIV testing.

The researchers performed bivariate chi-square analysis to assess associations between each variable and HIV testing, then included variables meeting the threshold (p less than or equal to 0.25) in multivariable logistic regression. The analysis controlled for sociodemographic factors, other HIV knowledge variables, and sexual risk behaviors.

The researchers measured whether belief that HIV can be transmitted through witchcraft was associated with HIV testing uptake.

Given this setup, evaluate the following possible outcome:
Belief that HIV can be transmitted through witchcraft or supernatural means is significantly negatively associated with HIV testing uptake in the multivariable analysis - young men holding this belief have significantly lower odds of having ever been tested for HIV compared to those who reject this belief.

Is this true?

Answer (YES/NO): NO